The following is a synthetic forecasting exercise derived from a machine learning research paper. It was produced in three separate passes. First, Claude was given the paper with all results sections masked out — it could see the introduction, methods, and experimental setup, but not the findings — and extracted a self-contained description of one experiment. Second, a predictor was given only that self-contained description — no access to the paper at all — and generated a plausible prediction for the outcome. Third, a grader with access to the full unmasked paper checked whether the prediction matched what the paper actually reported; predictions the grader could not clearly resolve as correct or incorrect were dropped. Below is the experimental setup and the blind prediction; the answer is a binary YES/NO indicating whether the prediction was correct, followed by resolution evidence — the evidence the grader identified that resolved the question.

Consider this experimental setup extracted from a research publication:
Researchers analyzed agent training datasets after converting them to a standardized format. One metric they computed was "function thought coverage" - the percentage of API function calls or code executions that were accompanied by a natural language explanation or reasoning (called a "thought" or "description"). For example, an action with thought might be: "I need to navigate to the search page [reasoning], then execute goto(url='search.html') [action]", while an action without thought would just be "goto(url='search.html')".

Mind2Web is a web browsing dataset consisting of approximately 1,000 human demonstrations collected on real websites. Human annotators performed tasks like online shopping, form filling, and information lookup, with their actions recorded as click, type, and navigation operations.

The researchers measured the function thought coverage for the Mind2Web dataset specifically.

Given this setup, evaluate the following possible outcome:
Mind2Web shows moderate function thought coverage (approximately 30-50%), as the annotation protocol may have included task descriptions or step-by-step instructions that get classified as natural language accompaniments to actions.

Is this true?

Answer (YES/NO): NO